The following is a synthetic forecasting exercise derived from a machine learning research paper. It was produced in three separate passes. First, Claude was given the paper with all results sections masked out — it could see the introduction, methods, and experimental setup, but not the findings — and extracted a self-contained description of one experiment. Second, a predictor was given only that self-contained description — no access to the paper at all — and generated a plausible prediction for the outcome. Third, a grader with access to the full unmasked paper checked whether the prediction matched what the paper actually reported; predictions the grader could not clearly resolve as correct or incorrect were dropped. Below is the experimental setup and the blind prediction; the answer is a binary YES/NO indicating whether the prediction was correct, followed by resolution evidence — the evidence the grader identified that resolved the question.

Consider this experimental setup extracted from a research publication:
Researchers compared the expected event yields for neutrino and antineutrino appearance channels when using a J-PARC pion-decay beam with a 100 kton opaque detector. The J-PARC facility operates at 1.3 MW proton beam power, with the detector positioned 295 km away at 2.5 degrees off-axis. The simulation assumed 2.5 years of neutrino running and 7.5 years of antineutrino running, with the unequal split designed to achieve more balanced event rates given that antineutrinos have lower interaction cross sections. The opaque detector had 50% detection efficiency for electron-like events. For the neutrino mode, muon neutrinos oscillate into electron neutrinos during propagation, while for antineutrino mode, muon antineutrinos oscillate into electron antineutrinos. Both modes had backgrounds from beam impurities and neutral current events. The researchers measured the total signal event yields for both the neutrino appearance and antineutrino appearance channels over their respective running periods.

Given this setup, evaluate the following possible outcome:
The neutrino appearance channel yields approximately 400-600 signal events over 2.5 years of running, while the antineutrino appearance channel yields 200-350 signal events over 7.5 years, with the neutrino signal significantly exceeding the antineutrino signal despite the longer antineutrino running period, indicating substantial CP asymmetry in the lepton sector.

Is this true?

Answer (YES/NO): YES